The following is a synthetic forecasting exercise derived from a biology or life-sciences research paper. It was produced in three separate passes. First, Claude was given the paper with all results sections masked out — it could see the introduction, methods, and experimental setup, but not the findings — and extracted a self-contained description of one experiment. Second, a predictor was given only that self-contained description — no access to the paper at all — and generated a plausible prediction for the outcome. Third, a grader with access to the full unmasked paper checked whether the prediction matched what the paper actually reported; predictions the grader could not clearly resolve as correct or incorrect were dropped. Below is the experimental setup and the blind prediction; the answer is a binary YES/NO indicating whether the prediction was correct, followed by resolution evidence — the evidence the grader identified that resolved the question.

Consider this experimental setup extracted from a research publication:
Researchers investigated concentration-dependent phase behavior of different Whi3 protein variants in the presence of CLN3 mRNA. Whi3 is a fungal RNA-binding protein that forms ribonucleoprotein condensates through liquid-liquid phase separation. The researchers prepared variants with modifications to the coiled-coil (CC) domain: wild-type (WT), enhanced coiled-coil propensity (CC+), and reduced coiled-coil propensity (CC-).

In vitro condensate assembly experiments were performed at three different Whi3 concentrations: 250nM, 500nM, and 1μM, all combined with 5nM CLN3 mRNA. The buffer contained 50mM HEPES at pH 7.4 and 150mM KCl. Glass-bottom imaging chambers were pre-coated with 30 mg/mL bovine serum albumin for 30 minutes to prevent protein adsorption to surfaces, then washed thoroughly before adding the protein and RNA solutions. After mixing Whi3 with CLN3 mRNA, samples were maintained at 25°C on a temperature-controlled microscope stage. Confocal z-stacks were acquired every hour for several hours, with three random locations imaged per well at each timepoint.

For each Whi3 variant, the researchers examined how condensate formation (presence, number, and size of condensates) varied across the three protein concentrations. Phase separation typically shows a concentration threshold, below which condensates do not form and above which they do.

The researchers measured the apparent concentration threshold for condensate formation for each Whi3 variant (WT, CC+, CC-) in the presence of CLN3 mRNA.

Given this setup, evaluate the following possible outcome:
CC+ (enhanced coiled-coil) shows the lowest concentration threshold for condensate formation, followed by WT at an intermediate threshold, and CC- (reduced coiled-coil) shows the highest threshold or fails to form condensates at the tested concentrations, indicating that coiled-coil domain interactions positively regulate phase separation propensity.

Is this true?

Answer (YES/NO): NO